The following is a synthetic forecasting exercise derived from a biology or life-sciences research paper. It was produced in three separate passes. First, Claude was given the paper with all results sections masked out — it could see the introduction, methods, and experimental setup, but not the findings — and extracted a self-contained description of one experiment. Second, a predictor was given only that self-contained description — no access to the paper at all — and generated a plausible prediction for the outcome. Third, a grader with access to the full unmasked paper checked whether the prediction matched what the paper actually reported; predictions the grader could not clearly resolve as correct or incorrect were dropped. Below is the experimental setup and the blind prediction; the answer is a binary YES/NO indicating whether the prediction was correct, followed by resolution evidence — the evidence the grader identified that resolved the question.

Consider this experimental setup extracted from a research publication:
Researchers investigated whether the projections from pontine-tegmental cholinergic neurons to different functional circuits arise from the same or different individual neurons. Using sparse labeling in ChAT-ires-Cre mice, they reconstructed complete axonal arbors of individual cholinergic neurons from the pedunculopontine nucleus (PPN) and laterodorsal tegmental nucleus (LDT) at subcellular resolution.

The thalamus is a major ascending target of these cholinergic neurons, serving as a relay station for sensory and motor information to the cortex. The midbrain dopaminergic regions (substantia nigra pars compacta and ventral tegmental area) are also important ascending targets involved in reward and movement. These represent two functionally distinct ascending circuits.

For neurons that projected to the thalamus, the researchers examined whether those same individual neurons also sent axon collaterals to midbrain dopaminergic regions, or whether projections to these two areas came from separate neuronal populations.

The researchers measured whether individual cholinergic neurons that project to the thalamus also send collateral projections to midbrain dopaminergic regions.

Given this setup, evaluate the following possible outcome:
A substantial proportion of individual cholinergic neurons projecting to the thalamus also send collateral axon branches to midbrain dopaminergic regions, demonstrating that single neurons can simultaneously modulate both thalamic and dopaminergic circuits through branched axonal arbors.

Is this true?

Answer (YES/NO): YES